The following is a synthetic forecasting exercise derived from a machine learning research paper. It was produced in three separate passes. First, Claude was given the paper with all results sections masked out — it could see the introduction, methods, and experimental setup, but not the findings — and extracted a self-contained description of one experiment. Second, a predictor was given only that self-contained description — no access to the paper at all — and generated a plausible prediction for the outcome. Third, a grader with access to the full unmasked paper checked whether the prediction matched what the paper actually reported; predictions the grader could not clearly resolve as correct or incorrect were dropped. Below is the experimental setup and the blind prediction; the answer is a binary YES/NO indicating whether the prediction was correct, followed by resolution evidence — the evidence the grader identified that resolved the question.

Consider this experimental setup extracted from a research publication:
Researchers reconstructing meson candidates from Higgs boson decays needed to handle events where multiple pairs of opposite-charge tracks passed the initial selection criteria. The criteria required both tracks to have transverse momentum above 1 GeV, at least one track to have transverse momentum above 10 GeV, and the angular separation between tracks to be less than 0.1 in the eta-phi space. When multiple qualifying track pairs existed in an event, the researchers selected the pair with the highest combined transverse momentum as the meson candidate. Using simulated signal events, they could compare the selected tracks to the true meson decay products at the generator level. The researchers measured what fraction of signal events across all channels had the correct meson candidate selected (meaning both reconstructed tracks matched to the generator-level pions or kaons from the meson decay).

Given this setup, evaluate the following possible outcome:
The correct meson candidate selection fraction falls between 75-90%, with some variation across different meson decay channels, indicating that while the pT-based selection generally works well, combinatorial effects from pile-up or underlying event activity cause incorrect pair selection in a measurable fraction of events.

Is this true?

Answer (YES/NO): NO